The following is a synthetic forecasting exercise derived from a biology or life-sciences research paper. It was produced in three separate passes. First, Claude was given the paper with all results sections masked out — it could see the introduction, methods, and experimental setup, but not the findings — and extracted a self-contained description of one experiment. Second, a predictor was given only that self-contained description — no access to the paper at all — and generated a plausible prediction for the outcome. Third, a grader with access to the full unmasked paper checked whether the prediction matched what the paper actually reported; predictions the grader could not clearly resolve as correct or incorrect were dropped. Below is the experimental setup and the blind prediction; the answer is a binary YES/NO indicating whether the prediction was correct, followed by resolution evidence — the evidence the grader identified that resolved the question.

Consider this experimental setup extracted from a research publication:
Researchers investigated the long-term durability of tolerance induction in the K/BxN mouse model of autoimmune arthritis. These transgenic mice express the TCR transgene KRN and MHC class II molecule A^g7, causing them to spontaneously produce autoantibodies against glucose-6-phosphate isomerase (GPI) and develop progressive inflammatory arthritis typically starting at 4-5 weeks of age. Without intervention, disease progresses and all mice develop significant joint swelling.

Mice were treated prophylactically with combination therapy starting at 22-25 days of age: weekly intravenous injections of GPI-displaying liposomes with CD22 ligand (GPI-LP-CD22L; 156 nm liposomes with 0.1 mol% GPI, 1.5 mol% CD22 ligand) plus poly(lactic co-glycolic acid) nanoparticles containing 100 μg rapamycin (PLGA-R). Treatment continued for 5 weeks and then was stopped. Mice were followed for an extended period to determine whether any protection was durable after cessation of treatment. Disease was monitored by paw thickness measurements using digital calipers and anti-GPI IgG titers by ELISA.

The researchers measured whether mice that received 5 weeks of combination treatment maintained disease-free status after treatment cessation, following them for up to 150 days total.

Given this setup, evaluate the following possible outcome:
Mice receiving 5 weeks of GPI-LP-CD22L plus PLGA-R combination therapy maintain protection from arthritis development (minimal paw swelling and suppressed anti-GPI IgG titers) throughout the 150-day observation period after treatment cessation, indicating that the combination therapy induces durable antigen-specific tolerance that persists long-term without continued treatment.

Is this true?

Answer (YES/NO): NO